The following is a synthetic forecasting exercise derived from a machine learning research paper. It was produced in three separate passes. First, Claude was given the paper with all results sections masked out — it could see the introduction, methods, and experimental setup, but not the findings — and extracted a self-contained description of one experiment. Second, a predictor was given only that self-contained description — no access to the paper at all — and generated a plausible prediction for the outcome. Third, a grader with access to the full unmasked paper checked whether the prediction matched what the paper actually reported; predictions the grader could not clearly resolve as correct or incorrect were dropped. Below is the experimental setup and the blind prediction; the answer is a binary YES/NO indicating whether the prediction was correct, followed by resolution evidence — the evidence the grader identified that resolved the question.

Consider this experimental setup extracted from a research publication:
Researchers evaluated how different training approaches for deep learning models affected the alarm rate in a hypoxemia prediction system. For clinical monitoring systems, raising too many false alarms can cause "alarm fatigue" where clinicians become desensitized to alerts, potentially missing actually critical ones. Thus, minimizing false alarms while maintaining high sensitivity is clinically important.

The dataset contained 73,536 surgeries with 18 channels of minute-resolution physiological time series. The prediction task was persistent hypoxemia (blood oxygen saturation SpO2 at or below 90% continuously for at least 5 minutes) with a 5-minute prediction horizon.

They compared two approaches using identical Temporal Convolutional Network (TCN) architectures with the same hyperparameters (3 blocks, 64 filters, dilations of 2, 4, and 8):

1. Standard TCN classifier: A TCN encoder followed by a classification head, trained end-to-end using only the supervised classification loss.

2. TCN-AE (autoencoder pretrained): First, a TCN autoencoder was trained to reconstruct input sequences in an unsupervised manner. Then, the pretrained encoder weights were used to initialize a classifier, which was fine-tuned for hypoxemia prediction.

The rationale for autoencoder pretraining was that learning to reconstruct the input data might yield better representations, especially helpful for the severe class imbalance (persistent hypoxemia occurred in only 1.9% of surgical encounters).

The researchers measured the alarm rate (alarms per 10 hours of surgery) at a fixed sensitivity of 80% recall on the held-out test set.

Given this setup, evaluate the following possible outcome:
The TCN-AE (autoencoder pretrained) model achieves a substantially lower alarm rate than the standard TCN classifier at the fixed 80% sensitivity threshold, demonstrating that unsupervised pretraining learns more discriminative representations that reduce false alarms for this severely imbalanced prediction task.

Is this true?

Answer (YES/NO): NO